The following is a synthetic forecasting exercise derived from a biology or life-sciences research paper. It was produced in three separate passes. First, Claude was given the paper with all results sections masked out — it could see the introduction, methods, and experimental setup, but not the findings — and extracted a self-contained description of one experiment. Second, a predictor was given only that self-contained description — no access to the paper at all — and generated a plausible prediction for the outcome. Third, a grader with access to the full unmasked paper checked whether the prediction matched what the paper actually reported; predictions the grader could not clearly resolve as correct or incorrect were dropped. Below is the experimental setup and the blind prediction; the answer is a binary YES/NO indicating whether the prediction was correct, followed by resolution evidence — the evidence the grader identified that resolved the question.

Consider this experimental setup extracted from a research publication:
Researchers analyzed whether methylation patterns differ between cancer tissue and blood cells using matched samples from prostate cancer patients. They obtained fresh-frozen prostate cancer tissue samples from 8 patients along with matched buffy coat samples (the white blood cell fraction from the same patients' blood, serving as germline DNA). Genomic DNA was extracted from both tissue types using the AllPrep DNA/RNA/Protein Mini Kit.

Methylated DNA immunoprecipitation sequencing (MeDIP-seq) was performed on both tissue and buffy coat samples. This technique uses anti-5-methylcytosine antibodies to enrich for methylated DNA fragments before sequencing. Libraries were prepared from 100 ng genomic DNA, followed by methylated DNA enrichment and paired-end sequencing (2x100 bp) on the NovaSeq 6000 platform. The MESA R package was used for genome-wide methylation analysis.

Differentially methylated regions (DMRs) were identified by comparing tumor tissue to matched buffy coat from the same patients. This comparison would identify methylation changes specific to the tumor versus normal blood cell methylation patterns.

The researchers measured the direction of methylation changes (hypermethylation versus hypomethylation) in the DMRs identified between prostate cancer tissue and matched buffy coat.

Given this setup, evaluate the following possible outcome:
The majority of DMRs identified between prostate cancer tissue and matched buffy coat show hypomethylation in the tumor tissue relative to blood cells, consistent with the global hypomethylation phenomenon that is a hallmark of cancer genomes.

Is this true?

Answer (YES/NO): NO